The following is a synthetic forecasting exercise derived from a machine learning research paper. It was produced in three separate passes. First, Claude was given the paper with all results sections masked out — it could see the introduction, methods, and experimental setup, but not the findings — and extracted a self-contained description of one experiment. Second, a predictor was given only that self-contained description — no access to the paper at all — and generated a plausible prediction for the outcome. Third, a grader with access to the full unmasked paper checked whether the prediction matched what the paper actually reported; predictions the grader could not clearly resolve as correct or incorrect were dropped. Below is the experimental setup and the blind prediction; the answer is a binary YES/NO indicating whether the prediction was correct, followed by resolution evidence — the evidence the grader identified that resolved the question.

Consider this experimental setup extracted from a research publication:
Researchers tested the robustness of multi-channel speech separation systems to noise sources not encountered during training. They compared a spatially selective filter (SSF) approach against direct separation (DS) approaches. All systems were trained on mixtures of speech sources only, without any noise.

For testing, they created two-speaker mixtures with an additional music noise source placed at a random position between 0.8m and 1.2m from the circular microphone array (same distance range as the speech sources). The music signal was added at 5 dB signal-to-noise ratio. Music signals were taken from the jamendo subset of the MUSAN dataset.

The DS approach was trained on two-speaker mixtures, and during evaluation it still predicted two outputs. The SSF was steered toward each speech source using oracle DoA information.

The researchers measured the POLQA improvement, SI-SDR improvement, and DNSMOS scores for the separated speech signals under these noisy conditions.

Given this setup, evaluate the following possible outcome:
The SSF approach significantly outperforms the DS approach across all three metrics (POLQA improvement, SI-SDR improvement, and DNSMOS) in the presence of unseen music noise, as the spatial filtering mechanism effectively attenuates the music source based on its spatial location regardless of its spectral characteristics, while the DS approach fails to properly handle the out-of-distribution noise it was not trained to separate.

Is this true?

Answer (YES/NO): YES